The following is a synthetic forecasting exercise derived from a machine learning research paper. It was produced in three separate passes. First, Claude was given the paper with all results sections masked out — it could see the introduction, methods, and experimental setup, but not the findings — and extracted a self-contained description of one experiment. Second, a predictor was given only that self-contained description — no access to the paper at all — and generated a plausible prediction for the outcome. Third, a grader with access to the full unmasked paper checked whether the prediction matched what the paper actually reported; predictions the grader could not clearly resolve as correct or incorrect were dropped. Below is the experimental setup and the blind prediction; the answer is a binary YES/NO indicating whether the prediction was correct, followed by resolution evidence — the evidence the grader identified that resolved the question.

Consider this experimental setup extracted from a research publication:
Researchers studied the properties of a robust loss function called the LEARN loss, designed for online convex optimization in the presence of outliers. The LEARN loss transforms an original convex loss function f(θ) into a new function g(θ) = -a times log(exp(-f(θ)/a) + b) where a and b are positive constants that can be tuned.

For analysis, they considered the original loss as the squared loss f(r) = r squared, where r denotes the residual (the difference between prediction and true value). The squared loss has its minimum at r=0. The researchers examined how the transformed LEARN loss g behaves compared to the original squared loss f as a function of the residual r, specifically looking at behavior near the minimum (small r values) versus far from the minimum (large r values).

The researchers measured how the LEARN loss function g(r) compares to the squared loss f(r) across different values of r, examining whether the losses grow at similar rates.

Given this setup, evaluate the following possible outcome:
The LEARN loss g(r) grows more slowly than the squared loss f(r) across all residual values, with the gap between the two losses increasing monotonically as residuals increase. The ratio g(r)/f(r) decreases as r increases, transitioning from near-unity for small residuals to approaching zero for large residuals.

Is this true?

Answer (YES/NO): NO